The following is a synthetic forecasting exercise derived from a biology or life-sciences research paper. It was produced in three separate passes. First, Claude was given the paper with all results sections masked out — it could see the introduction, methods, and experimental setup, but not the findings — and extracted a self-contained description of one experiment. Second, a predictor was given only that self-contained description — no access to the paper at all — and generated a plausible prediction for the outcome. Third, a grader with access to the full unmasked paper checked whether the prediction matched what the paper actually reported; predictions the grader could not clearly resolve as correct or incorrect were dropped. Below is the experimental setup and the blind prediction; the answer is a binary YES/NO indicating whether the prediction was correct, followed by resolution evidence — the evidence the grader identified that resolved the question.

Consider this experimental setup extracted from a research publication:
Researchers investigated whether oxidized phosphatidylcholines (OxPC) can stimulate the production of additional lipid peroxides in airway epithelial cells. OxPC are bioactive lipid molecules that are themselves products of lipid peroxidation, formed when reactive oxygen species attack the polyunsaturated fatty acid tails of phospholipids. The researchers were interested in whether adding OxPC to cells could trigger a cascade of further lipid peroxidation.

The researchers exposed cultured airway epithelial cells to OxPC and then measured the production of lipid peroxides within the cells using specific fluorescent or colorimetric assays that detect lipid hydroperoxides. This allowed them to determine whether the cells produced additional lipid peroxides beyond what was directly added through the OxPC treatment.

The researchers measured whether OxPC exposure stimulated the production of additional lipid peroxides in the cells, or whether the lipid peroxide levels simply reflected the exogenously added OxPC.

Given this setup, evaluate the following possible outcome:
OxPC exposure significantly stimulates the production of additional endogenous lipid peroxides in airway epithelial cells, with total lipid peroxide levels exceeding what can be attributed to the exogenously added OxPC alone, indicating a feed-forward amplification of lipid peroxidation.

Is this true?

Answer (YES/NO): YES